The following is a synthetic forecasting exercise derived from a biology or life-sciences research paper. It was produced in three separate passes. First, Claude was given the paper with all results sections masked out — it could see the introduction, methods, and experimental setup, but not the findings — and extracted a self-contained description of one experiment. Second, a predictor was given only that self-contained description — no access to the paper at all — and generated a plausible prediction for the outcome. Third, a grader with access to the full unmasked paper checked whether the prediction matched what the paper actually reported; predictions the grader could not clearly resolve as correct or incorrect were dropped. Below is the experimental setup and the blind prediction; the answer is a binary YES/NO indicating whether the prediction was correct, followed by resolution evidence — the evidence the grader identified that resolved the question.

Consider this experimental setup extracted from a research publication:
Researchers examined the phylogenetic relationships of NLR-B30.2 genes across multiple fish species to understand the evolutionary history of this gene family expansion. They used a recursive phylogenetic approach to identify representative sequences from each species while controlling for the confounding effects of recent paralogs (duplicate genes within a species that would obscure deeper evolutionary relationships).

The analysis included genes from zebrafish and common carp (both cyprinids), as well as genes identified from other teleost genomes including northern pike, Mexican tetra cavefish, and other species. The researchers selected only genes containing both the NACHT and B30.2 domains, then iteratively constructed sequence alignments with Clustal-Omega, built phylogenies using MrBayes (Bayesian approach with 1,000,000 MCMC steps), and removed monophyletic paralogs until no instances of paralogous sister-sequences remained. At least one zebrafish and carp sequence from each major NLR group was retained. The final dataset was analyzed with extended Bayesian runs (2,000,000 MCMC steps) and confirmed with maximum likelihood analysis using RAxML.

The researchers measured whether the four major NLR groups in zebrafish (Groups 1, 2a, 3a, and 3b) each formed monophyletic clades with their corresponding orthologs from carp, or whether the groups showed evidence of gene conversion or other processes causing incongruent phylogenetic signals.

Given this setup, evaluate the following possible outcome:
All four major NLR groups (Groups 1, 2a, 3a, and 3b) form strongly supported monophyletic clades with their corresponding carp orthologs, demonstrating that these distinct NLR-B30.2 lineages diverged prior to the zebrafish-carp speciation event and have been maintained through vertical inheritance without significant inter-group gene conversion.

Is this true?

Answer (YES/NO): NO